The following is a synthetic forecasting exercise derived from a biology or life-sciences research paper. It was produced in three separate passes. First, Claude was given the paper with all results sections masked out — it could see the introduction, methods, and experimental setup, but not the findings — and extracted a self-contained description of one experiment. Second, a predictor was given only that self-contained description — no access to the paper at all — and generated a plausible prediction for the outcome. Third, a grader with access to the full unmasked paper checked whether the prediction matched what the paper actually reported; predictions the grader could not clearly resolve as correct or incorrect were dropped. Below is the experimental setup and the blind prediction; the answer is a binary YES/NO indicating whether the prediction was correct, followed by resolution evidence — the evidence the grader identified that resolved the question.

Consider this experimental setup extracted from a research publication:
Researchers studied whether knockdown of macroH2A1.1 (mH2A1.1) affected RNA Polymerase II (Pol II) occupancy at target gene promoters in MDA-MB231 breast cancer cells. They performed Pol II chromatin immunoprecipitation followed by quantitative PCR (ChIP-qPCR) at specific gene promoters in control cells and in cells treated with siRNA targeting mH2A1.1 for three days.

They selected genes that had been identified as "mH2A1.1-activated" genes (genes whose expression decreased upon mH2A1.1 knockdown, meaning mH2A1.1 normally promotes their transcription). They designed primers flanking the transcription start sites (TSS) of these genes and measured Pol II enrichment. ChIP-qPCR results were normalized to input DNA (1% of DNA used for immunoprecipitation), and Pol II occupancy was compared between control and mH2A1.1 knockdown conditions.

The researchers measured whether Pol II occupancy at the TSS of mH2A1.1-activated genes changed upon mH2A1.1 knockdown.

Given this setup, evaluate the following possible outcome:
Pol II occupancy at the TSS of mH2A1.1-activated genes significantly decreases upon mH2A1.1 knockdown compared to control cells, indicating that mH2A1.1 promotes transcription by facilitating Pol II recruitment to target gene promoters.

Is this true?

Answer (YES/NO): NO